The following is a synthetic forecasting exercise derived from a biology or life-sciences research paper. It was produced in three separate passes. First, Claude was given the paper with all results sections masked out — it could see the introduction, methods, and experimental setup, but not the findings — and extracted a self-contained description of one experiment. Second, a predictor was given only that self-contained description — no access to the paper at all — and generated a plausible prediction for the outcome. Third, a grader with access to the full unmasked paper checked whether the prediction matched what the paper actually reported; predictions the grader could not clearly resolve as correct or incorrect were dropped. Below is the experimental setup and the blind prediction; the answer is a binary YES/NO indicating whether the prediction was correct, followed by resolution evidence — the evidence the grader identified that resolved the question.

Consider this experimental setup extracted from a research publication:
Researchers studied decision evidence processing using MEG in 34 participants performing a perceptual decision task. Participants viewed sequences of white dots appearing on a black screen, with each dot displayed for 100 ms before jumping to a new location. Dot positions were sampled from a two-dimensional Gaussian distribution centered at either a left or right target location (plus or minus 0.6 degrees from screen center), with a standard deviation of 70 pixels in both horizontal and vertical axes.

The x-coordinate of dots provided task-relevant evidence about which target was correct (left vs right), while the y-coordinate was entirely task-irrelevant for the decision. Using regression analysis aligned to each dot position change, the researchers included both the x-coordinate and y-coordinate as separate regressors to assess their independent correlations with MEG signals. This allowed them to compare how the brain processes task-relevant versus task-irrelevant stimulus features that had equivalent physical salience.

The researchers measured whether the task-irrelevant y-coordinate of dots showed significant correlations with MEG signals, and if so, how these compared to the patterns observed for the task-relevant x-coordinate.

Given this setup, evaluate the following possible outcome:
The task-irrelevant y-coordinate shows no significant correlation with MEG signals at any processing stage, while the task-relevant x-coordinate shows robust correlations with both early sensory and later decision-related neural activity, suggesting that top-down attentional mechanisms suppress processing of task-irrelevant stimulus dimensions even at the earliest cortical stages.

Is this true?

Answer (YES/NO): NO